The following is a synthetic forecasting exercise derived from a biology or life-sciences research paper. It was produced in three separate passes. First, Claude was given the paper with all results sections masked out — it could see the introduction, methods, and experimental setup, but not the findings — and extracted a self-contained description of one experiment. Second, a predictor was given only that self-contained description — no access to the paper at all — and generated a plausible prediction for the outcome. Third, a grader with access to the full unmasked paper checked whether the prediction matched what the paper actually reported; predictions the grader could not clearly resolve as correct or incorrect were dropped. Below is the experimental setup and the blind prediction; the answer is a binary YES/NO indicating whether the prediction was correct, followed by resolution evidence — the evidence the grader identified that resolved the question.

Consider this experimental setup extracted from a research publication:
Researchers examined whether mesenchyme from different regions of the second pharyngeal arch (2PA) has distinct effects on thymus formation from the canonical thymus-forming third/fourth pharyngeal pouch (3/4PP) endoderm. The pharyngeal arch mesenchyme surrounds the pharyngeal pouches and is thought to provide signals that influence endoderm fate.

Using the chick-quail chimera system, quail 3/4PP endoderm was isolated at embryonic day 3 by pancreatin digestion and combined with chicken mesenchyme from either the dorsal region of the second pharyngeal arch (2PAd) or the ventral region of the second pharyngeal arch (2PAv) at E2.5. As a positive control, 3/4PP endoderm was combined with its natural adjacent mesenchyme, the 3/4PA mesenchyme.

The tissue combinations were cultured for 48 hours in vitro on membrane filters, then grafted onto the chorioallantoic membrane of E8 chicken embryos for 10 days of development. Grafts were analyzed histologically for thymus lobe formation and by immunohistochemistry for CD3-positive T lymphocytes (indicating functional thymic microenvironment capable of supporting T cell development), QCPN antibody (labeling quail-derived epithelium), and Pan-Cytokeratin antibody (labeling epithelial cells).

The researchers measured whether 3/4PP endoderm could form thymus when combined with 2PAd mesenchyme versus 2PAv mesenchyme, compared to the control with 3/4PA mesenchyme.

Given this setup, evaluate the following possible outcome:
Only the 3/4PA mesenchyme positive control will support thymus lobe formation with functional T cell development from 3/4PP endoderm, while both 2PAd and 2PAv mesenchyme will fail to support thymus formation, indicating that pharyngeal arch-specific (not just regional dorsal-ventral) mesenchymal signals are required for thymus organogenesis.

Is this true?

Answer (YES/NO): NO